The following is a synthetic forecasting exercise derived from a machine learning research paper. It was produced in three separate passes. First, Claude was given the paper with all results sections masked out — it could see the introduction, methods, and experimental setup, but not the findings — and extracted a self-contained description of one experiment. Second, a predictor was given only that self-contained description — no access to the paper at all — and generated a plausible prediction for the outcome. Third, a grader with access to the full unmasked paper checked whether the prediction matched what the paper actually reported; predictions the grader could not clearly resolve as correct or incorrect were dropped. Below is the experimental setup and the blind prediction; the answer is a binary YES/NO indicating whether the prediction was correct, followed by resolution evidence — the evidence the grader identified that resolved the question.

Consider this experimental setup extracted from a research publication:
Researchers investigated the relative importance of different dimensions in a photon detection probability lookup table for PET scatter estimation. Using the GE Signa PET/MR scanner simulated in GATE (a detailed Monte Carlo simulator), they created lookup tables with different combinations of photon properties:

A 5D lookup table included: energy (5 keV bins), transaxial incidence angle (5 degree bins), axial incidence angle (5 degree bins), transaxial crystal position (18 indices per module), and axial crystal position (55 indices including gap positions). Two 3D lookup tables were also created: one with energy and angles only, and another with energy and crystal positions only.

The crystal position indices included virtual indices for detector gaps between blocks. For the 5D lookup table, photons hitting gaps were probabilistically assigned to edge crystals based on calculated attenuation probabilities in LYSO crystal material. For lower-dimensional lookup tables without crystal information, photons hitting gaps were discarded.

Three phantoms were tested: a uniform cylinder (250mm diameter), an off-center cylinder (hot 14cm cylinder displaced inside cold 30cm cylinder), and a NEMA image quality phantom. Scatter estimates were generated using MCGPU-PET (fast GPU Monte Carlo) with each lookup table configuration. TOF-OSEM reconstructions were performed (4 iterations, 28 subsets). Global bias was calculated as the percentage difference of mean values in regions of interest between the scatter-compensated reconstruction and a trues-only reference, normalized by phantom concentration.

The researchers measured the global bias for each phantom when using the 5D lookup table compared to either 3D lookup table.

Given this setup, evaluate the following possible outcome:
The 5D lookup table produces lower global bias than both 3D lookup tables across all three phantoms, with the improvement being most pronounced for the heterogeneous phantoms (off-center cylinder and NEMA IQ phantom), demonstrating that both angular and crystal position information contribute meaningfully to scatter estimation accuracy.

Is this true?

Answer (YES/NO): YES